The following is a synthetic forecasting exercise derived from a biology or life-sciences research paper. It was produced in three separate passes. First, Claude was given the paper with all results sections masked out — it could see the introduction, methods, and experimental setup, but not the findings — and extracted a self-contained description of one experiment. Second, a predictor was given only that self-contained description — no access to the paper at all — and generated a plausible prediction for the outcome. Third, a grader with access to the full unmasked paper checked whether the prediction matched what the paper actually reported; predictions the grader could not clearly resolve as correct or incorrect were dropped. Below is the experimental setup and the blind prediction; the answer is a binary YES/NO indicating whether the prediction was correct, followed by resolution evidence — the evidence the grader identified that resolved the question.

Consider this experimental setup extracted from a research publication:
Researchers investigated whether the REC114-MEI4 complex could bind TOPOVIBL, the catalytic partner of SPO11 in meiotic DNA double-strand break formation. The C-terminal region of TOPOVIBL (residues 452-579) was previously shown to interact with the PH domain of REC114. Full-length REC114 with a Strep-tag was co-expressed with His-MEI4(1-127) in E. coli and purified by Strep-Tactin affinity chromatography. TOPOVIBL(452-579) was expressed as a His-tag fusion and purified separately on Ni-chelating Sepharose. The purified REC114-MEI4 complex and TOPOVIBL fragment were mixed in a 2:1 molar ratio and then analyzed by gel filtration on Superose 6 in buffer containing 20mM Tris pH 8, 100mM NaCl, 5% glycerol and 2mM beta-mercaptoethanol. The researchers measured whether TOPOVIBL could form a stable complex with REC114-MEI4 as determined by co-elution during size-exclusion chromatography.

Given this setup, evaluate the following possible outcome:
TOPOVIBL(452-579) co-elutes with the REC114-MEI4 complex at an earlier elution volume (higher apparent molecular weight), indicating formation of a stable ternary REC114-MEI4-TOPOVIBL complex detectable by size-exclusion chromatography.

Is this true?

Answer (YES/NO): YES